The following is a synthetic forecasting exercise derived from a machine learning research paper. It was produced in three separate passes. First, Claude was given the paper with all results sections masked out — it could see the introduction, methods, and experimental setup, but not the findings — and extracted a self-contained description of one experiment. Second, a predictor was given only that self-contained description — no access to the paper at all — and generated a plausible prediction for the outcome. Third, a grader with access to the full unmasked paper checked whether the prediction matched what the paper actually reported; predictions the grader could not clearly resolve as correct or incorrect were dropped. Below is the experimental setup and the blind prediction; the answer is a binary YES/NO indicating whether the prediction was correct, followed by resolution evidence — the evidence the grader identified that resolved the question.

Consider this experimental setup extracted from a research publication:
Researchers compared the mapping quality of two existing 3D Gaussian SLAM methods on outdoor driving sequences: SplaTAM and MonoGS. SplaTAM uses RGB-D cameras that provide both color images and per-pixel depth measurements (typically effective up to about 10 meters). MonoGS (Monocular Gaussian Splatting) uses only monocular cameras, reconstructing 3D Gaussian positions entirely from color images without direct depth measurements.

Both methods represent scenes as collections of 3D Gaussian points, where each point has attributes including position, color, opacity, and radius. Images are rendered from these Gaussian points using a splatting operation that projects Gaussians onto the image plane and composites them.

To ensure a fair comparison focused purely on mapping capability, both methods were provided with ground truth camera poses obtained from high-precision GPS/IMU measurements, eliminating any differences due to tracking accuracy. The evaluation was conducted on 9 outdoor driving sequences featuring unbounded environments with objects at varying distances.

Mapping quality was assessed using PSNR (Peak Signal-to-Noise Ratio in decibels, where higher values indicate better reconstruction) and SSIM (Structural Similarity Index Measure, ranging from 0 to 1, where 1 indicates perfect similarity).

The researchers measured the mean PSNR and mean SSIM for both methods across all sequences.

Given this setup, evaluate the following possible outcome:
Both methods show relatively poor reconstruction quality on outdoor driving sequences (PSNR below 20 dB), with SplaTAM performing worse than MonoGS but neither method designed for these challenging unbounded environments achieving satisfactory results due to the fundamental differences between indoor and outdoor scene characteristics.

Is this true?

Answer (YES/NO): NO